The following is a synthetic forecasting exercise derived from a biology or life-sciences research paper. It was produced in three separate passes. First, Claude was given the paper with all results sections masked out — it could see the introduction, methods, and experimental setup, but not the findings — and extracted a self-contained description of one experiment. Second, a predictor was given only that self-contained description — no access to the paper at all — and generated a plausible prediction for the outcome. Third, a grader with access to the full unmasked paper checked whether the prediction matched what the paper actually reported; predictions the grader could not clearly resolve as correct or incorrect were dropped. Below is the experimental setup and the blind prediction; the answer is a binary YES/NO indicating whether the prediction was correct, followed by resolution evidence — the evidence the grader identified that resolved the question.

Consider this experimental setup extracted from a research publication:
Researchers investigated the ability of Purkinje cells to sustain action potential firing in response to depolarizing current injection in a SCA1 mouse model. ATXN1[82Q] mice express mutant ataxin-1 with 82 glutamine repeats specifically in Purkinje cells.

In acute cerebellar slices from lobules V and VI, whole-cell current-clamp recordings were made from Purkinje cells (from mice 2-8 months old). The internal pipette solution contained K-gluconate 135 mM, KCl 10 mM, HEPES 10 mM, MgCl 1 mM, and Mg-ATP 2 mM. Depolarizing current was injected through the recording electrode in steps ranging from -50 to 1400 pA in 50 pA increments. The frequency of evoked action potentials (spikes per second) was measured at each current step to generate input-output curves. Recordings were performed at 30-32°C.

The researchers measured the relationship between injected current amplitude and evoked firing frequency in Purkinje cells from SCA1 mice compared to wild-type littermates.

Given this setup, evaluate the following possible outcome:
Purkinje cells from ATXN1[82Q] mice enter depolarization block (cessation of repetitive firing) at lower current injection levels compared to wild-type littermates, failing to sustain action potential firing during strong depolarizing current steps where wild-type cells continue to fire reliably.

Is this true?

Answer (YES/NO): NO